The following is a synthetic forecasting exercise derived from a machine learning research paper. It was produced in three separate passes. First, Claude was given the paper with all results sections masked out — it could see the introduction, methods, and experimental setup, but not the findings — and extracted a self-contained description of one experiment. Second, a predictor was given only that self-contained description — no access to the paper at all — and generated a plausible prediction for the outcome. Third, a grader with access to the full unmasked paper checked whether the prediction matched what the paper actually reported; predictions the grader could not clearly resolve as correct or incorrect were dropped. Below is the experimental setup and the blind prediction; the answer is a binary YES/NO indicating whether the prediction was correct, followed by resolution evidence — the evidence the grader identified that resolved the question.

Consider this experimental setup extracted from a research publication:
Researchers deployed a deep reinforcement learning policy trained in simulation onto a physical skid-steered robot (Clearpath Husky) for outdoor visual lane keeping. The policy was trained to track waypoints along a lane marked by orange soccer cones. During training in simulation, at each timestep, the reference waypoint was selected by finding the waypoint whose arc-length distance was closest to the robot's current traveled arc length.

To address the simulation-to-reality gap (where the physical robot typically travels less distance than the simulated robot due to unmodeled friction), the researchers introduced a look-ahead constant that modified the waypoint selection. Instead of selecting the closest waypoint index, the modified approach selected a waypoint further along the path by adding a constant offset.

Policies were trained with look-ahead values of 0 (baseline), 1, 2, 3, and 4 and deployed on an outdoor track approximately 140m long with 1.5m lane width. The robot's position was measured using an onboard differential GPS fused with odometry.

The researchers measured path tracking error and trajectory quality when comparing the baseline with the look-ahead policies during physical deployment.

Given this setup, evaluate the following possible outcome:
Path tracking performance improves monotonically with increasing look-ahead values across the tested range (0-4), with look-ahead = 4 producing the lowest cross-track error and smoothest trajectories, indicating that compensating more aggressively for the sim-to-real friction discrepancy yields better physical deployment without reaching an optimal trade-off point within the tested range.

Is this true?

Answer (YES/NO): NO